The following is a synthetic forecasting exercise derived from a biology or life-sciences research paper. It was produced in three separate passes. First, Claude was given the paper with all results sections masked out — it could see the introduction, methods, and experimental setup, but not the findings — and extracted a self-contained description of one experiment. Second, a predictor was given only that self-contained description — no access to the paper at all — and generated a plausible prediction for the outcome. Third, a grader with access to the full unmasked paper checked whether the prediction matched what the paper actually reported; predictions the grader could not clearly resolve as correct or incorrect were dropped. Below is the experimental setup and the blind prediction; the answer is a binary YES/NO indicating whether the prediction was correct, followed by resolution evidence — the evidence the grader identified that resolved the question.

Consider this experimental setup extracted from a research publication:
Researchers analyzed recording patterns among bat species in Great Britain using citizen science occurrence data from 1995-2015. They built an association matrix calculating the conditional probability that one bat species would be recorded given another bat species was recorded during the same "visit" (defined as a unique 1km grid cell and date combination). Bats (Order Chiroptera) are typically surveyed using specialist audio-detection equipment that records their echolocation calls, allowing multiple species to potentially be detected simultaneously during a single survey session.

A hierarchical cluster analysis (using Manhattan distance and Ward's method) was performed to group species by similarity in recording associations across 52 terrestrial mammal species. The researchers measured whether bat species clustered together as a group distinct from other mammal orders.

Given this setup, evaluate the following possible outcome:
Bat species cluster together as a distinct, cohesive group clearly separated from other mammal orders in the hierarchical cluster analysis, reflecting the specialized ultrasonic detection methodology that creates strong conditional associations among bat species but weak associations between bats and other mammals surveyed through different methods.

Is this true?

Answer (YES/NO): YES